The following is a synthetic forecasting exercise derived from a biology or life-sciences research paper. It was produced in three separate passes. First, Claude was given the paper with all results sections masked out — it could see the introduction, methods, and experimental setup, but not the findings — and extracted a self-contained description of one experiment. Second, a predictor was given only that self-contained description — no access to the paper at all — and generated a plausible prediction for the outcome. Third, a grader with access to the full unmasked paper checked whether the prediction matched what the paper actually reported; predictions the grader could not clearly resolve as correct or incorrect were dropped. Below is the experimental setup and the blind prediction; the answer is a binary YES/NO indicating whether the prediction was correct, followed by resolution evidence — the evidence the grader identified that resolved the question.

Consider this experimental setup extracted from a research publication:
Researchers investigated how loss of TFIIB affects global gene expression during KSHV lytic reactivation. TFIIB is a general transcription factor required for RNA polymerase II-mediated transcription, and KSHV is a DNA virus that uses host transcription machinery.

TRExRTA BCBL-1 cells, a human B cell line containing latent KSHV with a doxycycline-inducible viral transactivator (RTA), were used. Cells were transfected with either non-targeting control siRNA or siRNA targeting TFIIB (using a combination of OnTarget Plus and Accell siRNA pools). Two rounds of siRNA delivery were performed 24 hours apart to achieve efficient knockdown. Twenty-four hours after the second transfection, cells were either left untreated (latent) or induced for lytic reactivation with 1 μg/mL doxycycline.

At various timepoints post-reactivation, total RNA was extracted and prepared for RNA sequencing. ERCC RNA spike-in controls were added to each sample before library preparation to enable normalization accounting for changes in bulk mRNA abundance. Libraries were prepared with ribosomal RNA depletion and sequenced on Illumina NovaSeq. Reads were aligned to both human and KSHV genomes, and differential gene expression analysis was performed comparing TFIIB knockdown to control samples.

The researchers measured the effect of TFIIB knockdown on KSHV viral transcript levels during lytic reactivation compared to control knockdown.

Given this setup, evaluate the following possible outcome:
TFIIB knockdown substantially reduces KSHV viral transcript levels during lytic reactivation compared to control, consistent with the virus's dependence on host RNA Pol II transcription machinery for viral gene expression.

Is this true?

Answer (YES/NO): YES